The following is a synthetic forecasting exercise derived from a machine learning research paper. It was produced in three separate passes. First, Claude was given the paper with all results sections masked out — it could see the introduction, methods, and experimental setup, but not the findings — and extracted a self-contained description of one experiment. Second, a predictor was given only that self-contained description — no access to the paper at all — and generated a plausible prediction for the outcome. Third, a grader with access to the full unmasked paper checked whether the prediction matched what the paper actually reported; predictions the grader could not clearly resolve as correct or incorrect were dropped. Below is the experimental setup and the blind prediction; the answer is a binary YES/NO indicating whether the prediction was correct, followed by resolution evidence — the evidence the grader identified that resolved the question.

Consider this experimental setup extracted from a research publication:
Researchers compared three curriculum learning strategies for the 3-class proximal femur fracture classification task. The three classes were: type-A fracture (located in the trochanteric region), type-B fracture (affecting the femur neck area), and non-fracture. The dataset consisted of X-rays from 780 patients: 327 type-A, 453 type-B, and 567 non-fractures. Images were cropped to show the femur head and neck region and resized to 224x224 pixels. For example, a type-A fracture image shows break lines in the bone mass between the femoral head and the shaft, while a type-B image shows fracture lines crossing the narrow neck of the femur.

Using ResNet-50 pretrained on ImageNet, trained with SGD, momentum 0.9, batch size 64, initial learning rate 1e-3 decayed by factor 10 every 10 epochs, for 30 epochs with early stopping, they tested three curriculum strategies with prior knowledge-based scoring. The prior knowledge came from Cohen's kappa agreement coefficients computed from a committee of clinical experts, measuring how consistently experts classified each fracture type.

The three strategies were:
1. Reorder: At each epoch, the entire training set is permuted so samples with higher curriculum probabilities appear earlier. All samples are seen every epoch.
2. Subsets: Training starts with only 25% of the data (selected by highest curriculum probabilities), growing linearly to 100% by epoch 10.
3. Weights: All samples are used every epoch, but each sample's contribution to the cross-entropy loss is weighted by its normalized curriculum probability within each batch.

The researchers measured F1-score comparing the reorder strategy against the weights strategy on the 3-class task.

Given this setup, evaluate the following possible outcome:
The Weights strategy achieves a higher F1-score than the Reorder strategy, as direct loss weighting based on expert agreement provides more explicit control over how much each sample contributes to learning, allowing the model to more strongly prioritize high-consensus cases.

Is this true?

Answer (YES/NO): NO